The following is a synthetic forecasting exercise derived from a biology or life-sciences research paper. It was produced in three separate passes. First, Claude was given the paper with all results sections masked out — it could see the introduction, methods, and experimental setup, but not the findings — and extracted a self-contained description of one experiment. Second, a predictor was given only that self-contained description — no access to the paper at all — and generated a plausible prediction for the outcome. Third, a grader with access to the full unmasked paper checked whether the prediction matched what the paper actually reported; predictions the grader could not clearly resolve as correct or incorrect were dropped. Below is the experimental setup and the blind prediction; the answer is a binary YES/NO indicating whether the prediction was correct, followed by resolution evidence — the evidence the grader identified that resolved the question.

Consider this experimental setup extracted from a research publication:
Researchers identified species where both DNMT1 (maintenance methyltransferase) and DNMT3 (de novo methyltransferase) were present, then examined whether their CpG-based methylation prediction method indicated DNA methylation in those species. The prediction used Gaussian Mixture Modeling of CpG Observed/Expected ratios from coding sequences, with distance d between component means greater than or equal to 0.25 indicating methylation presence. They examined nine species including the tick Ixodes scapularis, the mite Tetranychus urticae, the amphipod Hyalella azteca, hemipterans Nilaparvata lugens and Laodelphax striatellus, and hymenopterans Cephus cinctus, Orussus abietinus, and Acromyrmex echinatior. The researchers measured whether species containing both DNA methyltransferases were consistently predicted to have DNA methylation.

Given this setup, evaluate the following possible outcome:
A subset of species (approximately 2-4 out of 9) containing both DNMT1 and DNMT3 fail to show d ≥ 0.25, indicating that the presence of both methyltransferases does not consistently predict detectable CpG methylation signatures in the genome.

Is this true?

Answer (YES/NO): NO